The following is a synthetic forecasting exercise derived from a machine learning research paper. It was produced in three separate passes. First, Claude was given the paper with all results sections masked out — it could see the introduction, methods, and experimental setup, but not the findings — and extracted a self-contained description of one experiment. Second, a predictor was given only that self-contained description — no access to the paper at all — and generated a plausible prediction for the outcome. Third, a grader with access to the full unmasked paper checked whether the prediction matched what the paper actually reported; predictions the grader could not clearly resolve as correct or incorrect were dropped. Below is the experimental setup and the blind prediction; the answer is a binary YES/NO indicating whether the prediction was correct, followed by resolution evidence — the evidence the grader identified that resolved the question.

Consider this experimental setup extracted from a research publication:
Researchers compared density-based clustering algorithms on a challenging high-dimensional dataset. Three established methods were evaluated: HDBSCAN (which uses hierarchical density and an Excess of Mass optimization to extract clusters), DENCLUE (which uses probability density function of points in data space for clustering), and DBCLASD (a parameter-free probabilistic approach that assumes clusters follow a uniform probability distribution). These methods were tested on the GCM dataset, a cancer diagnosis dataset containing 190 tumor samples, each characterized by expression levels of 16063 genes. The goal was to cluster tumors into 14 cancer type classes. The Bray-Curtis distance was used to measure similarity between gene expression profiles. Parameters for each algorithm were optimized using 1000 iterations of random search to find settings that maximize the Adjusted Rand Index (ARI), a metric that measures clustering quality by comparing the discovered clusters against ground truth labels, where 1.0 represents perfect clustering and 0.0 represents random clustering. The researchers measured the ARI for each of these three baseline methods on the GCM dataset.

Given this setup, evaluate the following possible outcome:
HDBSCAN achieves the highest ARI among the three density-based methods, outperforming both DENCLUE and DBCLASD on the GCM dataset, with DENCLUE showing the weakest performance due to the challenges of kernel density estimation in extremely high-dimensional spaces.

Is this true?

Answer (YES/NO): NO